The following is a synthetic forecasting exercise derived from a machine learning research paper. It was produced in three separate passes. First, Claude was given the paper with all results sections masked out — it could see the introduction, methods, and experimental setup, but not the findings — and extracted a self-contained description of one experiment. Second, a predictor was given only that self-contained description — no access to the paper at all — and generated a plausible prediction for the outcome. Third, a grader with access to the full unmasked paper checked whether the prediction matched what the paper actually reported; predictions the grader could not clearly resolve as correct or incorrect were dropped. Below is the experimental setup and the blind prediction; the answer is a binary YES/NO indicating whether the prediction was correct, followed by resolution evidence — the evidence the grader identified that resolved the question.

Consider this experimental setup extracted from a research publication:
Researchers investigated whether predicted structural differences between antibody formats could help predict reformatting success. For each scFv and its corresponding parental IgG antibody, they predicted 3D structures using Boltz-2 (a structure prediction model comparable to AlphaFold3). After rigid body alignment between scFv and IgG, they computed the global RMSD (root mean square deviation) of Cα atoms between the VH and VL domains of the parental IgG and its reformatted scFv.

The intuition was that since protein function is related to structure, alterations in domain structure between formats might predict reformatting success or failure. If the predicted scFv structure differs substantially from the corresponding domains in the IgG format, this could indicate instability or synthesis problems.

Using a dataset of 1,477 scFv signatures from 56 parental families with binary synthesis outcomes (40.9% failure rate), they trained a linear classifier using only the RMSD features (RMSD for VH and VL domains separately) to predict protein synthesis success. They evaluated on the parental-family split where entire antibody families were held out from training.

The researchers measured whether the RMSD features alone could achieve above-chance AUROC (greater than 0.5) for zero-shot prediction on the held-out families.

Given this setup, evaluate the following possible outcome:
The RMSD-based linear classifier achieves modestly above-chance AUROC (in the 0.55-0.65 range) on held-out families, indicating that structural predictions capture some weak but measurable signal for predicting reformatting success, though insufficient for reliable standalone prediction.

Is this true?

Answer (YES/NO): NO